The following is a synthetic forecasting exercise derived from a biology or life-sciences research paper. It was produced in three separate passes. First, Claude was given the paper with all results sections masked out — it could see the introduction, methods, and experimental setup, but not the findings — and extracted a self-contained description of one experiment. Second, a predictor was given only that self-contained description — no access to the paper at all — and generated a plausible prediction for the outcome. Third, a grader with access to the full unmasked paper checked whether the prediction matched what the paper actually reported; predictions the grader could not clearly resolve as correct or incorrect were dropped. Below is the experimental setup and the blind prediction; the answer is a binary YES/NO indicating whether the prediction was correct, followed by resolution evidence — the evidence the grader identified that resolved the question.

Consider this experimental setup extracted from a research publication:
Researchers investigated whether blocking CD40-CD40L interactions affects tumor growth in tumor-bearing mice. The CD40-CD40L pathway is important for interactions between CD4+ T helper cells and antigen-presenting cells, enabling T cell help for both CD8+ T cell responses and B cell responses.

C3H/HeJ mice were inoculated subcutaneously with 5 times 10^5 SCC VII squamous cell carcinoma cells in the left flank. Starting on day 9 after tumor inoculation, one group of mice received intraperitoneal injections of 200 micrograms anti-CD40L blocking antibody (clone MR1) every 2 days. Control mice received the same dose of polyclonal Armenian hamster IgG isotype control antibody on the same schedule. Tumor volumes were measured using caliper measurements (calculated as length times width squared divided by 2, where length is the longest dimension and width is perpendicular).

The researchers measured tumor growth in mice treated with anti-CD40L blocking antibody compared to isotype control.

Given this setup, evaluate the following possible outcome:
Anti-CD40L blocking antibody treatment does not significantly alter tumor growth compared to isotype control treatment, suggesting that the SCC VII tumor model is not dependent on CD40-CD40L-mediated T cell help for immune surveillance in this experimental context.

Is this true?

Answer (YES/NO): NO